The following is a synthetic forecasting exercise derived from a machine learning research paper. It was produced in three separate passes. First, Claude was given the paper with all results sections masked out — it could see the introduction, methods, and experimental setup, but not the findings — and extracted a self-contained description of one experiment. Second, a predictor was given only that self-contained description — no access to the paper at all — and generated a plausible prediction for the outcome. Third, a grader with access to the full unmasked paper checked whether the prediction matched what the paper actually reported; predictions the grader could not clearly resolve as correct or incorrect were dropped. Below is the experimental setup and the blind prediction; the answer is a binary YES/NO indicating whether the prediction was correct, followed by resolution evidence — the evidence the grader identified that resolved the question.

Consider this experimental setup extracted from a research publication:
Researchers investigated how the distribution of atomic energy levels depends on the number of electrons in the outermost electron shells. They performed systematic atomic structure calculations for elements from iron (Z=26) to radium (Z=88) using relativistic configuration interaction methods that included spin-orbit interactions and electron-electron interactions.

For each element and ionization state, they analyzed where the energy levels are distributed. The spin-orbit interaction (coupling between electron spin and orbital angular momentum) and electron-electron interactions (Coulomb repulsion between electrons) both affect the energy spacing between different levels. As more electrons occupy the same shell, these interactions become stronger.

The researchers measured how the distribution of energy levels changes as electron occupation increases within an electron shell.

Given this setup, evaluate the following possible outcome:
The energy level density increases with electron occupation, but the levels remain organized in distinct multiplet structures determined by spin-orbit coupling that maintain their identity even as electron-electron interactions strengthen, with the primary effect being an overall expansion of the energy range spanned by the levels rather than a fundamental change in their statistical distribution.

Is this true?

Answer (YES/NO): NO